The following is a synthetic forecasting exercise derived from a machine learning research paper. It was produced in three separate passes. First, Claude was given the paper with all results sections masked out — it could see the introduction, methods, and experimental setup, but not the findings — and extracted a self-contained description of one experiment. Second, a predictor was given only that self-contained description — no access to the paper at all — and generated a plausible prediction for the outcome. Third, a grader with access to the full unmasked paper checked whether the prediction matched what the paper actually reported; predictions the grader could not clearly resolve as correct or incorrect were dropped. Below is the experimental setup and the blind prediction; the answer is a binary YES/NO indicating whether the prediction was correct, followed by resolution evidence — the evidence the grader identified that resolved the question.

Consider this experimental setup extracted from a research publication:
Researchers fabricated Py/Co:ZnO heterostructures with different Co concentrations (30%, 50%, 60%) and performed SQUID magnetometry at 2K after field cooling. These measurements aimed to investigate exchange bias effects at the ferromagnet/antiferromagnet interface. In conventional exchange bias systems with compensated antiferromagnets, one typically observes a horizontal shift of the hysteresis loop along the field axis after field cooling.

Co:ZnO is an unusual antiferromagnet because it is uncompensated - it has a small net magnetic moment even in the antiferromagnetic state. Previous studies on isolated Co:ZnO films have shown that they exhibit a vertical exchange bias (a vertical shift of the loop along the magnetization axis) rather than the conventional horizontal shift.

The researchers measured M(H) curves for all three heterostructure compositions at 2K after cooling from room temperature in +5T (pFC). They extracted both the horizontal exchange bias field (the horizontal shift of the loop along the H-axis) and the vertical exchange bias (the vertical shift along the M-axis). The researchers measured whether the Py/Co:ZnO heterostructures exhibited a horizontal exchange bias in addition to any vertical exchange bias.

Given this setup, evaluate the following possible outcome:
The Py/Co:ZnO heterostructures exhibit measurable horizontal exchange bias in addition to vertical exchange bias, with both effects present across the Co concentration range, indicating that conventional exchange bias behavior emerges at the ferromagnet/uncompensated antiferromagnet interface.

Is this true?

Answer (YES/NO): NO